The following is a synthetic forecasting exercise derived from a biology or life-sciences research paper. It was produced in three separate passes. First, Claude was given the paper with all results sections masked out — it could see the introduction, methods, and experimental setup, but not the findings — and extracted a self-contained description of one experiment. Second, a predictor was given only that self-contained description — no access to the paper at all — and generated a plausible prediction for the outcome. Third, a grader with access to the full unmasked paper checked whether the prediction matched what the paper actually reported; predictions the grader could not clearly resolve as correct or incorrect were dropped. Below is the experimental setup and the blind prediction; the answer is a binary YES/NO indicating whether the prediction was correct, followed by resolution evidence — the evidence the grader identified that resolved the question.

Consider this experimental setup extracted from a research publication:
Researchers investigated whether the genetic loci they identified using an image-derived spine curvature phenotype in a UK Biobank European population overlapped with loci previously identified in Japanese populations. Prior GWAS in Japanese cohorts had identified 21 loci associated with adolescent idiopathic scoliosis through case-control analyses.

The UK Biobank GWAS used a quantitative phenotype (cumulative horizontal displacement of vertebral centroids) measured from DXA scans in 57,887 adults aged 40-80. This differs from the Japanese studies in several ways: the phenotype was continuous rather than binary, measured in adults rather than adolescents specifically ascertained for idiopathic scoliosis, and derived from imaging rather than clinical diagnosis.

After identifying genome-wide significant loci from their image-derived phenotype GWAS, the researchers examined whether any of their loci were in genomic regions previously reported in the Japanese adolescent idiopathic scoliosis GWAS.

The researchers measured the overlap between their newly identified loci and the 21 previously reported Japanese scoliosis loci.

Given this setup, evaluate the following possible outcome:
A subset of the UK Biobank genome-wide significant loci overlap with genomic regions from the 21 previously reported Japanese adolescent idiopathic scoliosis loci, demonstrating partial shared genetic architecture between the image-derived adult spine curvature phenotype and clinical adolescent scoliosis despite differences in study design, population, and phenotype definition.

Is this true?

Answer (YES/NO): YES